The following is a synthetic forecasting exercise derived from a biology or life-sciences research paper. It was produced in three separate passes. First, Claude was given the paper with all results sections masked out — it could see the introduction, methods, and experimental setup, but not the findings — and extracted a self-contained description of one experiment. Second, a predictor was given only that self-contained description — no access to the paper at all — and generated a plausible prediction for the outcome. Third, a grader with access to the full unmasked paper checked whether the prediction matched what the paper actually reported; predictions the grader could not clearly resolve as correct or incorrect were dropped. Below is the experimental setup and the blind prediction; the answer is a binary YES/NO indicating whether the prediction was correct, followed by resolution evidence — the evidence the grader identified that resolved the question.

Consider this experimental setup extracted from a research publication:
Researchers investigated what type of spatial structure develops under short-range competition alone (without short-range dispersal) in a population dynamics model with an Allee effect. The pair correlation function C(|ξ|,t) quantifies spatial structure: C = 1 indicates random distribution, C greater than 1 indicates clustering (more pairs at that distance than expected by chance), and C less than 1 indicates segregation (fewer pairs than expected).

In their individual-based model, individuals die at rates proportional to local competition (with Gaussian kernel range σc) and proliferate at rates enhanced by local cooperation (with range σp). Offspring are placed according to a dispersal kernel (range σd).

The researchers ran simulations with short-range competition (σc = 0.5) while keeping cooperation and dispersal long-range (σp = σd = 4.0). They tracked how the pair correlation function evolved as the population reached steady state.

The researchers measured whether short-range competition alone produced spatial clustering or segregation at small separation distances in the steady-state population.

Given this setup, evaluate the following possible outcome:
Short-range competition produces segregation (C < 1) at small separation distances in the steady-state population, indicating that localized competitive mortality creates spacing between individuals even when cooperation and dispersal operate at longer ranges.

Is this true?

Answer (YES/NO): YES